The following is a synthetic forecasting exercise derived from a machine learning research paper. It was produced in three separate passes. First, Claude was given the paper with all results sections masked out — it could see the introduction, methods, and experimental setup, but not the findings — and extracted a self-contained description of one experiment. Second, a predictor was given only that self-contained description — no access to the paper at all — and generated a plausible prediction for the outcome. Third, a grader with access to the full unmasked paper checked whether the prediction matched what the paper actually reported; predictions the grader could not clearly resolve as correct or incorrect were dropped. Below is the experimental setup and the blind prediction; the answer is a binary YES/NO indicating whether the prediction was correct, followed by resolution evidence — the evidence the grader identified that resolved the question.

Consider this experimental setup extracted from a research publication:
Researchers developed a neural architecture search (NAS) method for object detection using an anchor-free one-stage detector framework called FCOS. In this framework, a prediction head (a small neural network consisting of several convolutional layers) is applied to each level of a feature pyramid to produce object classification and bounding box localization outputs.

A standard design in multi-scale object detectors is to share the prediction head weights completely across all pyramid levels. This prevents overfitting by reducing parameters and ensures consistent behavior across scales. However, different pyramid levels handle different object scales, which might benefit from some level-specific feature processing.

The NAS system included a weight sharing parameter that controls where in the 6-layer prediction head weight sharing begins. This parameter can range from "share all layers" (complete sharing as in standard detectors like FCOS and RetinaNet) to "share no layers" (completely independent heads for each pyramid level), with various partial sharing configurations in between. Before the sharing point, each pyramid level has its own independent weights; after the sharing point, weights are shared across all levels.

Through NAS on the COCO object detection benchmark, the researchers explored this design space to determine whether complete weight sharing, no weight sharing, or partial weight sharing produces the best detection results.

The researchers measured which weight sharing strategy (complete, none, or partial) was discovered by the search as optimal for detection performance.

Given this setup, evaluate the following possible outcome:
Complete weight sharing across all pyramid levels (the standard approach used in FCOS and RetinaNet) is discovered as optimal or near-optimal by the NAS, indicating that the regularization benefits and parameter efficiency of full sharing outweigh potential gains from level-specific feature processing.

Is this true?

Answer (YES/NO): YES